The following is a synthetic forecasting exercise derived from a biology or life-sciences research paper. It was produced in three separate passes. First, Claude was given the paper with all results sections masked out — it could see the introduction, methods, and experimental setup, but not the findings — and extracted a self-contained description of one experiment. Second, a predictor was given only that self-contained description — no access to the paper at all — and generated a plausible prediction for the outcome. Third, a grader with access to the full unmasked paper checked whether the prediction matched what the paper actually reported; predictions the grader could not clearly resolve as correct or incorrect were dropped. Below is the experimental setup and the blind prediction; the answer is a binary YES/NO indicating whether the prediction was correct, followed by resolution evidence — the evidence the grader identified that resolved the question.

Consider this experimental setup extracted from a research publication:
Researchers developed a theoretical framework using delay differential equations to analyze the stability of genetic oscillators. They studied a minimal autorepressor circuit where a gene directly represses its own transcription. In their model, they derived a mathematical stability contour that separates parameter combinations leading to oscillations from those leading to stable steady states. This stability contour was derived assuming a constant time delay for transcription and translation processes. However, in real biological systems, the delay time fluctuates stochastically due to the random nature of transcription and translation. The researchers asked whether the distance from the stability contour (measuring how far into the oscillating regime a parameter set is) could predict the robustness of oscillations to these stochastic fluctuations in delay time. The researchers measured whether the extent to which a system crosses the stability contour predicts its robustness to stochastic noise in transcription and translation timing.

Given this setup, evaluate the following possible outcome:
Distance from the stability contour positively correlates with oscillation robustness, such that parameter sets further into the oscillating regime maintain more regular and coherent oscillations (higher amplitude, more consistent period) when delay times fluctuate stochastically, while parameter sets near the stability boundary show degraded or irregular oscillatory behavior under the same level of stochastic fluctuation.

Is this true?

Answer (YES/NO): YES